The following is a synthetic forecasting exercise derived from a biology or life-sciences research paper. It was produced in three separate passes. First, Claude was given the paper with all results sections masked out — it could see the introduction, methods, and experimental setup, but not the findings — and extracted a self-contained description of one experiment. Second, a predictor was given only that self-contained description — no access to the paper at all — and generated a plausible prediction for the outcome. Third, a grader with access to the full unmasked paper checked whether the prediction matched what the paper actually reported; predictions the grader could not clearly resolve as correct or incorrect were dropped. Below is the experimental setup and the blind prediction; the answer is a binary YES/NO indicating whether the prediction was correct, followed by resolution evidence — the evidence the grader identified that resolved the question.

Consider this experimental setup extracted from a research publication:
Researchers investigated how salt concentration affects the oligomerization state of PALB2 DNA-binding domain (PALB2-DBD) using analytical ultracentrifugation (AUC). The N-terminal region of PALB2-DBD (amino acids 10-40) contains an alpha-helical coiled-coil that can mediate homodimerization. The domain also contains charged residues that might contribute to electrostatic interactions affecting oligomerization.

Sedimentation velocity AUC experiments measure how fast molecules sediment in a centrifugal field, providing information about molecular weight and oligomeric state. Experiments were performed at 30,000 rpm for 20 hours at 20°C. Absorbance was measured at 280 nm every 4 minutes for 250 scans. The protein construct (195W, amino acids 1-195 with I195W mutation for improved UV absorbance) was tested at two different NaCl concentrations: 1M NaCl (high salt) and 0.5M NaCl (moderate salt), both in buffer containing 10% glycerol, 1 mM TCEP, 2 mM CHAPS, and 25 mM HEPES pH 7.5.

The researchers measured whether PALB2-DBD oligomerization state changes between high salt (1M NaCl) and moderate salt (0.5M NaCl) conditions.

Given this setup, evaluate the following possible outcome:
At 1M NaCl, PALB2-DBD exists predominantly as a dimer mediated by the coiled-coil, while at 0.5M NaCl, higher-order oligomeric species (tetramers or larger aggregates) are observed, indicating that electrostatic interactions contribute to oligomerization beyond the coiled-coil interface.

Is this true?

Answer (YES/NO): NO